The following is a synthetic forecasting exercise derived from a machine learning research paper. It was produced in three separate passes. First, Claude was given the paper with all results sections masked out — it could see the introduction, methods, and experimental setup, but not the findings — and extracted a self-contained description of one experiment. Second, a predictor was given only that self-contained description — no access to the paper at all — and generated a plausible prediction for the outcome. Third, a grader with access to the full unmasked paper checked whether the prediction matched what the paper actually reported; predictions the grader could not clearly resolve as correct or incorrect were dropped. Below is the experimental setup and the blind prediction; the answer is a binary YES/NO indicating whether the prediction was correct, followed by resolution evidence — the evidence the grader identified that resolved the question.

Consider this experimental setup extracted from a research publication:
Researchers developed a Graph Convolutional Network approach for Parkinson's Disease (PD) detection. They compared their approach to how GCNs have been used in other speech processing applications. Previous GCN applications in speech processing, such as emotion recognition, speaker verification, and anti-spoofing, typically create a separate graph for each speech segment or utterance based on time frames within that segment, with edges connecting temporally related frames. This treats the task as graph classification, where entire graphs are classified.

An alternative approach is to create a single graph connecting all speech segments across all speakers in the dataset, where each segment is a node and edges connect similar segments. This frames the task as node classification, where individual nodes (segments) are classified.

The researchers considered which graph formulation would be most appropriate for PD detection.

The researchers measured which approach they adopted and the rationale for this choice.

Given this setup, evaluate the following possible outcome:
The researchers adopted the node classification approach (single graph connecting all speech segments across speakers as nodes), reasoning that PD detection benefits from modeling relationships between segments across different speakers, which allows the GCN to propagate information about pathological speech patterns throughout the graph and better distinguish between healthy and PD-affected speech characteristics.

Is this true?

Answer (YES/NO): YES